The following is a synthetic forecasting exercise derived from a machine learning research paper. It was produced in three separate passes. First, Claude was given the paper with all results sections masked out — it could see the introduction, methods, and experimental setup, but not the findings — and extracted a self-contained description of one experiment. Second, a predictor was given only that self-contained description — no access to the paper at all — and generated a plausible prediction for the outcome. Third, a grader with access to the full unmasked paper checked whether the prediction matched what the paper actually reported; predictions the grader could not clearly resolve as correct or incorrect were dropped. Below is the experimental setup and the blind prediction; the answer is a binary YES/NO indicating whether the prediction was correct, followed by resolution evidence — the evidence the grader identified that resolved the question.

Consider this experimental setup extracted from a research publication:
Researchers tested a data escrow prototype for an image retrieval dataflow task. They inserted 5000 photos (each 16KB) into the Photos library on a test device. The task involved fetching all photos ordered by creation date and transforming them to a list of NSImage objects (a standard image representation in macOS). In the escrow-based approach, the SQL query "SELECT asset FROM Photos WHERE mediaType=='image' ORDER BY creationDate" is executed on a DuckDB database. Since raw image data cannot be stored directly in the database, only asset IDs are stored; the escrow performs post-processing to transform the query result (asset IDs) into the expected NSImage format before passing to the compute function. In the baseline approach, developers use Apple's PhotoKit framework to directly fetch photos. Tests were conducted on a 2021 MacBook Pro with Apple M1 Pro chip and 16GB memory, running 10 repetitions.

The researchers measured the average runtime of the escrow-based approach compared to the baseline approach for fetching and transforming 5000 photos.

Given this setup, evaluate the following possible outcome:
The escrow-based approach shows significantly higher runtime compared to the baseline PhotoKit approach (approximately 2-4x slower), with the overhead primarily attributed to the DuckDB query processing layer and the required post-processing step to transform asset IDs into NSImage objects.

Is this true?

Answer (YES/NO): NO